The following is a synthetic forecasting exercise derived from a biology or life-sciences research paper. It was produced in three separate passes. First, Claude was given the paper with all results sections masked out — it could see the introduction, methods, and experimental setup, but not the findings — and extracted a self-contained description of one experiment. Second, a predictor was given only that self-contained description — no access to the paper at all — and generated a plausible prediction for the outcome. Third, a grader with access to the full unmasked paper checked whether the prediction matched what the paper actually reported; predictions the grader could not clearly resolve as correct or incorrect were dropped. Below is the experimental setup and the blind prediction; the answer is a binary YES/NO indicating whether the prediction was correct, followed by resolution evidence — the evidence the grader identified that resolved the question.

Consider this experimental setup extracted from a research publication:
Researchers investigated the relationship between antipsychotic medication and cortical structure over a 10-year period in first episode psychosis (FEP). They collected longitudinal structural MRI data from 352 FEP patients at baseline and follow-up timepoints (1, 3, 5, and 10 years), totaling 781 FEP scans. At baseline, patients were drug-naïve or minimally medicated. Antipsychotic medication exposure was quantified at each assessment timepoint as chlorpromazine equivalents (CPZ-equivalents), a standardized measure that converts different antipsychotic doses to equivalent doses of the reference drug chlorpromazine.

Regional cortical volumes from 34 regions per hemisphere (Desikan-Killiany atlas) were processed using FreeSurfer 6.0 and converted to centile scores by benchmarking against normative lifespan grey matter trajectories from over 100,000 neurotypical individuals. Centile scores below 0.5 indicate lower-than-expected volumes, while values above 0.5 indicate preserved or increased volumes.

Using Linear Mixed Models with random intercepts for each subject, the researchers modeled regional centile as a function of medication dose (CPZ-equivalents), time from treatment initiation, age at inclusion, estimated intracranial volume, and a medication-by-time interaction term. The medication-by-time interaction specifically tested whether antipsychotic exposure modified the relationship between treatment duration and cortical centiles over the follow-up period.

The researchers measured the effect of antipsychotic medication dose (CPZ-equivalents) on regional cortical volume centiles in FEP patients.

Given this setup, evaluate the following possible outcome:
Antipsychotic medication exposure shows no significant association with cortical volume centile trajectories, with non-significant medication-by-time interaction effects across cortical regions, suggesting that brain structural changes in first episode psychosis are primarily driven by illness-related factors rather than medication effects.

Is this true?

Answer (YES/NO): NO